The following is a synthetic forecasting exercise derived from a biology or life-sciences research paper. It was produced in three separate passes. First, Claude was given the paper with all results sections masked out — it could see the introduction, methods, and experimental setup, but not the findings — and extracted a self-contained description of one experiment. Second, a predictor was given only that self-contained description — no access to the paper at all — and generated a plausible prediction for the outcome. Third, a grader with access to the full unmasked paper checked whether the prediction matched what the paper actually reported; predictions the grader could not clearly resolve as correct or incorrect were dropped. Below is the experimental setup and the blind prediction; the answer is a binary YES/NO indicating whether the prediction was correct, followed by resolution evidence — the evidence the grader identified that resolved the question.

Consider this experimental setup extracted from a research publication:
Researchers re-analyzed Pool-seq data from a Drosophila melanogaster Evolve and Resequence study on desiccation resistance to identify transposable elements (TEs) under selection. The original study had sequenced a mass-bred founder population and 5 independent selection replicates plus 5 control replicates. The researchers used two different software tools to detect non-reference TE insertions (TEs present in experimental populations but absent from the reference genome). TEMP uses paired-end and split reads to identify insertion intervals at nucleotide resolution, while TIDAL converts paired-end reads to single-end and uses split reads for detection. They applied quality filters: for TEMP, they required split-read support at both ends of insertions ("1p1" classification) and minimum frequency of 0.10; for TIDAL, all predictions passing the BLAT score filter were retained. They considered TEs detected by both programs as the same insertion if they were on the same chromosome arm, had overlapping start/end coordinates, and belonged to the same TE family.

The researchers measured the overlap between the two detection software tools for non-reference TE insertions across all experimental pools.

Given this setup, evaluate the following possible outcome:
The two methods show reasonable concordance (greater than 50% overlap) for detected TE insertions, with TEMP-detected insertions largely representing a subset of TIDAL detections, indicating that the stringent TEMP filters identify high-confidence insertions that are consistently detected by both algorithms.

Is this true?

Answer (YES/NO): NO